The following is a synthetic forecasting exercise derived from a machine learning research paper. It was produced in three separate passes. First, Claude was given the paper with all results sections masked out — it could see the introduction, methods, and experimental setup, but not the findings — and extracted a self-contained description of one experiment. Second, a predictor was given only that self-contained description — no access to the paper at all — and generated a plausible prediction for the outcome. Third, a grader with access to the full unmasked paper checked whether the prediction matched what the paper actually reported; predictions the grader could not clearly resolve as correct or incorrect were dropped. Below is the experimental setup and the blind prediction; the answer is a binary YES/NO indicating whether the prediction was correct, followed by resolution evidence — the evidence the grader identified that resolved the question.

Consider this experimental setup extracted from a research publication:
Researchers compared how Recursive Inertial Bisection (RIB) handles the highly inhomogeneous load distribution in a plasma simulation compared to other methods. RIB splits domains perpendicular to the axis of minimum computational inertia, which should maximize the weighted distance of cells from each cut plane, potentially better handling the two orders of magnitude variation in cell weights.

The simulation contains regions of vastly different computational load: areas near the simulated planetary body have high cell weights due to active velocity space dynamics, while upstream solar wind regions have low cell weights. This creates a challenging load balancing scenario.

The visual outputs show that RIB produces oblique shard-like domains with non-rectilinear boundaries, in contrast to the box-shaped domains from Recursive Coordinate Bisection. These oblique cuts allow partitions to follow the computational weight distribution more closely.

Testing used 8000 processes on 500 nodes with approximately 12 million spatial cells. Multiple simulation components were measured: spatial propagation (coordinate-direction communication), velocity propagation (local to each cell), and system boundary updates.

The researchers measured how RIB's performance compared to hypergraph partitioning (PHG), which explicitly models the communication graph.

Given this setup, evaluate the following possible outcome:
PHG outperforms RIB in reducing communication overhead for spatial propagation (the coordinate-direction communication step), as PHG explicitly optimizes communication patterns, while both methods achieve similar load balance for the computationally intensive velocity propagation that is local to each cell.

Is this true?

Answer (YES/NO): NO